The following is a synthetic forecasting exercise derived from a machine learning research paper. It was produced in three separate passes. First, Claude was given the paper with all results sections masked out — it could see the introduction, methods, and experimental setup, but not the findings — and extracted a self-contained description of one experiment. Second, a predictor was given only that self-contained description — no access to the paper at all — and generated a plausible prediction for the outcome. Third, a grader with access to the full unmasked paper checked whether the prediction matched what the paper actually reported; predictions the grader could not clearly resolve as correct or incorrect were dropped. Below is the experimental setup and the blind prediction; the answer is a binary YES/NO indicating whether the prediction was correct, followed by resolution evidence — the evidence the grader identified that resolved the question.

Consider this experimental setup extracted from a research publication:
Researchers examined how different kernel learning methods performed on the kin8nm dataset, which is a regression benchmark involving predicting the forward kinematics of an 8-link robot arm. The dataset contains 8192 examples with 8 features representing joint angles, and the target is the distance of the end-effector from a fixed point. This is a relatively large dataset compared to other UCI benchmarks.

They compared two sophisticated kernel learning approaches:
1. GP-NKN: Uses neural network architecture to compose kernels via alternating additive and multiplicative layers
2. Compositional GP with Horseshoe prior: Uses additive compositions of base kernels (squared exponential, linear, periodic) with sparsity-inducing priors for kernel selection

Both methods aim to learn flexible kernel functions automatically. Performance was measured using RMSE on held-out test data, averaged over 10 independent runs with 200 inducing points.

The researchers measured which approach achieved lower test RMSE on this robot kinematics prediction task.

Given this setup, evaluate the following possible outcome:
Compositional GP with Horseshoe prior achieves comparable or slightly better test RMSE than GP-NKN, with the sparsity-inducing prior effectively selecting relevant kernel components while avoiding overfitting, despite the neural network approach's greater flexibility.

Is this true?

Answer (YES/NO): YES